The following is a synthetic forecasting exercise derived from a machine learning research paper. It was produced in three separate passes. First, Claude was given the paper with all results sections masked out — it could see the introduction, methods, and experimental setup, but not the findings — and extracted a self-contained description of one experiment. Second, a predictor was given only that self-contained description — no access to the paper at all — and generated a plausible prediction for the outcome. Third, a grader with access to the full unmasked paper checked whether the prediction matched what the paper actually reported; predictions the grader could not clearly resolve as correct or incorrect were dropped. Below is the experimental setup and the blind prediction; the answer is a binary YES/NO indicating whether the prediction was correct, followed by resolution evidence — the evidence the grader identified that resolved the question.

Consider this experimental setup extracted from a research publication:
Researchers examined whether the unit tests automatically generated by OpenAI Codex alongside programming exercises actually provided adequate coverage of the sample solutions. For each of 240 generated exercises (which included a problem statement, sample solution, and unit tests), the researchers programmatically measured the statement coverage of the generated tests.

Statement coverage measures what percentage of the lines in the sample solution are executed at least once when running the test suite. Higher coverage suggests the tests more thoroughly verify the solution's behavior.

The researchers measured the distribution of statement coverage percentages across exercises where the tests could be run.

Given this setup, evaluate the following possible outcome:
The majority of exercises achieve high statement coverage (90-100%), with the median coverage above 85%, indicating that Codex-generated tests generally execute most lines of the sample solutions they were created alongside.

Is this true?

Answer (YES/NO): YES